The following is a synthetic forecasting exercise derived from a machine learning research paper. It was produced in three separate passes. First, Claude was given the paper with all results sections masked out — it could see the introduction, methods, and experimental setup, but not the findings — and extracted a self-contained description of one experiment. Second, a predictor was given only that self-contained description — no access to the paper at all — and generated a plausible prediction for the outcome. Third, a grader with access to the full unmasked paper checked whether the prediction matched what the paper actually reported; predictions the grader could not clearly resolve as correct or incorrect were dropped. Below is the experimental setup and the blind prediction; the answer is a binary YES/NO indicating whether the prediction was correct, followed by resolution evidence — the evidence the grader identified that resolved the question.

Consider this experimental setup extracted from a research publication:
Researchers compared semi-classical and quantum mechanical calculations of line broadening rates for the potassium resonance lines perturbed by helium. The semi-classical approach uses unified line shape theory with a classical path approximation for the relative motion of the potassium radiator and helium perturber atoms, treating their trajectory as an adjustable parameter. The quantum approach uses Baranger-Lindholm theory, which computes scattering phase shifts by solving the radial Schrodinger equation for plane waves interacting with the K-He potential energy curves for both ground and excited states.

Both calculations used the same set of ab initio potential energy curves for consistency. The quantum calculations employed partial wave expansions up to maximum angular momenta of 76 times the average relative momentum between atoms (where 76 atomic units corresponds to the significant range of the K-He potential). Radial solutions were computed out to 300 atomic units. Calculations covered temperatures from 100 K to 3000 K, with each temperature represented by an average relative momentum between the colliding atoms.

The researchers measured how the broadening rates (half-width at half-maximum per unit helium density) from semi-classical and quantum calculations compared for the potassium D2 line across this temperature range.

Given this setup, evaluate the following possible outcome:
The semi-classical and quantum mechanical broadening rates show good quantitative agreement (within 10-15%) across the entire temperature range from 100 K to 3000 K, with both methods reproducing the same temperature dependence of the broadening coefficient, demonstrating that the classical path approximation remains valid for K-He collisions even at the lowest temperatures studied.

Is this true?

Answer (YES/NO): NO